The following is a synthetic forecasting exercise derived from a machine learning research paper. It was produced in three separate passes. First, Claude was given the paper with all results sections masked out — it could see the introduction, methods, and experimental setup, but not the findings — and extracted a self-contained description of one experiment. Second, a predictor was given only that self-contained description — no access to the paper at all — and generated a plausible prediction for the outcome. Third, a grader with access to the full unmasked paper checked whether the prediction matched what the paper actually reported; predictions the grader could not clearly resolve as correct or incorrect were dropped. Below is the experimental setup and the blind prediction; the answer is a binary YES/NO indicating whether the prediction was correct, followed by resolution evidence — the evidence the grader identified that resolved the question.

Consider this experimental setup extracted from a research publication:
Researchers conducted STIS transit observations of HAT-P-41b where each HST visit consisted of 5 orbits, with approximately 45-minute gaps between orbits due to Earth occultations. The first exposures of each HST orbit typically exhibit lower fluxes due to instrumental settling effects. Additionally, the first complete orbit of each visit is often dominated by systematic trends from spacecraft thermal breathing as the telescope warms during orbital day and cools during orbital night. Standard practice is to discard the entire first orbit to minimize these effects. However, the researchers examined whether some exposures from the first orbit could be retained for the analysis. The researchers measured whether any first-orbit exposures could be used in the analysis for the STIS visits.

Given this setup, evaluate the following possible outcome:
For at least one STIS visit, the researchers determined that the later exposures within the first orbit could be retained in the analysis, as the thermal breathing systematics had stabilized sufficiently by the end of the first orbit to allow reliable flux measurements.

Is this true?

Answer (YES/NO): YES